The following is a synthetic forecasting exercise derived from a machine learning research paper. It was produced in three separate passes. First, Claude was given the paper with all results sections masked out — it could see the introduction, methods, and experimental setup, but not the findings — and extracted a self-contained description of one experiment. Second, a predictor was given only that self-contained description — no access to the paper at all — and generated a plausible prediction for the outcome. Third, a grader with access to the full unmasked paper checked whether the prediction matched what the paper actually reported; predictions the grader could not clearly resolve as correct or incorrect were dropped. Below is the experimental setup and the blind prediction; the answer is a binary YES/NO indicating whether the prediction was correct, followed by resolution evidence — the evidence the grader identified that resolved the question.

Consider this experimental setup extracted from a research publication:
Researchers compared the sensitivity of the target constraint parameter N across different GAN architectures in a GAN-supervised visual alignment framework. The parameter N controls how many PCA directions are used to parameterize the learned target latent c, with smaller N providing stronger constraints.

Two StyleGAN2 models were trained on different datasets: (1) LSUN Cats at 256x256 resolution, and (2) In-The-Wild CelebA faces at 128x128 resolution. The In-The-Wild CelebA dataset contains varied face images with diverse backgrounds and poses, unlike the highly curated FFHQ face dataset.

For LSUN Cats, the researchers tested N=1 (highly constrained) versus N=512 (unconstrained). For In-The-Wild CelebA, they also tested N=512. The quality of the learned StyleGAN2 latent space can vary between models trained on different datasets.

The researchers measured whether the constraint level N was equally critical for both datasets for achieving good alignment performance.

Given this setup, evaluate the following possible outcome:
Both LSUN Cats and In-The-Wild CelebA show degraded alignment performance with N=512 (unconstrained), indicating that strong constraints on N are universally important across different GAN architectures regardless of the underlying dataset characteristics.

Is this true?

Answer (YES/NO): NO